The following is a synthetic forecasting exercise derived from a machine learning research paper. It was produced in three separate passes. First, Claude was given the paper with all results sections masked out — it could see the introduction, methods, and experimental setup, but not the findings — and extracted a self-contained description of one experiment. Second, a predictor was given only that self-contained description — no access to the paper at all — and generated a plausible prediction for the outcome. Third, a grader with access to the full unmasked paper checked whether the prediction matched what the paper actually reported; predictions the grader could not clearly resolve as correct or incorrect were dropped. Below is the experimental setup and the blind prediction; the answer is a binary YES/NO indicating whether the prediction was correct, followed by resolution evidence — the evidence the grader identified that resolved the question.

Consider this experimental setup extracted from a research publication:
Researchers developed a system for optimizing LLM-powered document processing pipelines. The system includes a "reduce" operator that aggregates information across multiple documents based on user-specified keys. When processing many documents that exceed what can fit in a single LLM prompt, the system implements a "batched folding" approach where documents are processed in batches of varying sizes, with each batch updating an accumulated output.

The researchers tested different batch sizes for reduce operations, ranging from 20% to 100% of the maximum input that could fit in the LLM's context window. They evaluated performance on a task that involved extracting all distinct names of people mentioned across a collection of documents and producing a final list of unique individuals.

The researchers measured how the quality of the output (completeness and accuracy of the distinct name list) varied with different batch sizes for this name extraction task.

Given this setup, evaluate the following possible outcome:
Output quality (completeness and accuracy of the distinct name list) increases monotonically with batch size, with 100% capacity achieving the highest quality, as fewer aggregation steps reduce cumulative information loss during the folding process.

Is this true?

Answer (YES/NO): NO